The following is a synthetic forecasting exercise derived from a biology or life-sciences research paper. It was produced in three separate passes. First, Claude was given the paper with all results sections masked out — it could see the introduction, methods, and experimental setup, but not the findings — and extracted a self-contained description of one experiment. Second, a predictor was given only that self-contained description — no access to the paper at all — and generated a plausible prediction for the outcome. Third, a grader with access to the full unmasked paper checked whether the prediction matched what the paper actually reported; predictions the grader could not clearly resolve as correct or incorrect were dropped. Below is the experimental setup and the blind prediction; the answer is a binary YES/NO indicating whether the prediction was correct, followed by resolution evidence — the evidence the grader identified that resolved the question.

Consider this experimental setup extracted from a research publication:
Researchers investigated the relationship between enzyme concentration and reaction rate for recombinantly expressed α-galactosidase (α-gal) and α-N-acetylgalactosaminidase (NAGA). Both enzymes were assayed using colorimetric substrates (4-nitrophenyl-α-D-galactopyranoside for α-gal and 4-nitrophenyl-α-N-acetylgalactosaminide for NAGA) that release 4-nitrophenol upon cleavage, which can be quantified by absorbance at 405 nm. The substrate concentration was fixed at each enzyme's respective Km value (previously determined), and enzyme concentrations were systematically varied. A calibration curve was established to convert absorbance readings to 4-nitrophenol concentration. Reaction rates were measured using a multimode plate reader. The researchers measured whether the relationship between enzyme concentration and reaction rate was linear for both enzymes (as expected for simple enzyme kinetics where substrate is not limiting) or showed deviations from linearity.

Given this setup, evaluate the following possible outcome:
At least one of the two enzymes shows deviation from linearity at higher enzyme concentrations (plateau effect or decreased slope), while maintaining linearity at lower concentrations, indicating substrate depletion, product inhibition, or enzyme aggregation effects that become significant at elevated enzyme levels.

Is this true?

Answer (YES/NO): NO